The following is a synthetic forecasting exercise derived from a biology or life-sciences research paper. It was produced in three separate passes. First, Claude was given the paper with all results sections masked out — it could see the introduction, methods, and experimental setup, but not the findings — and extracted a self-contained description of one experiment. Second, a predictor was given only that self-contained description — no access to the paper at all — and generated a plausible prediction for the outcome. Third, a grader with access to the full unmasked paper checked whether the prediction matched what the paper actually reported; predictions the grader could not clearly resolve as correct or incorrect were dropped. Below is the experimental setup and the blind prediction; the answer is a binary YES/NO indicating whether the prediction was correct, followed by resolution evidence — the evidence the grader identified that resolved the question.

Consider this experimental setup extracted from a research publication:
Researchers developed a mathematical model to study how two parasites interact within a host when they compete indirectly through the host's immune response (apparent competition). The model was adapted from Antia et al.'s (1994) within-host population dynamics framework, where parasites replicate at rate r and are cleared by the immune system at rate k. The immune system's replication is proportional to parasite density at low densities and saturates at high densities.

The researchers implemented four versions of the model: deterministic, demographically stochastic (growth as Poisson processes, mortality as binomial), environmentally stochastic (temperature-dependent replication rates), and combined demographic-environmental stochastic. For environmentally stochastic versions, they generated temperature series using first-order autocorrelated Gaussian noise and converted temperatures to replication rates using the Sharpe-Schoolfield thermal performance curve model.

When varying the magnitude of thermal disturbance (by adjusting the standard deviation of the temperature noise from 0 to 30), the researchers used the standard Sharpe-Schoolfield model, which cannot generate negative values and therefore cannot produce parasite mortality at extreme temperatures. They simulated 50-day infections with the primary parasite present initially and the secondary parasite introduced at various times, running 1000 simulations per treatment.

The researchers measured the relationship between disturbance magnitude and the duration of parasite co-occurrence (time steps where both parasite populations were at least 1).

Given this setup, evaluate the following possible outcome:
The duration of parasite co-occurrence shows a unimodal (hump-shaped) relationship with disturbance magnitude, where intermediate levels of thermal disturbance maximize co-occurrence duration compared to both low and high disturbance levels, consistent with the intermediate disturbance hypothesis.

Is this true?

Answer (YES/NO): NO